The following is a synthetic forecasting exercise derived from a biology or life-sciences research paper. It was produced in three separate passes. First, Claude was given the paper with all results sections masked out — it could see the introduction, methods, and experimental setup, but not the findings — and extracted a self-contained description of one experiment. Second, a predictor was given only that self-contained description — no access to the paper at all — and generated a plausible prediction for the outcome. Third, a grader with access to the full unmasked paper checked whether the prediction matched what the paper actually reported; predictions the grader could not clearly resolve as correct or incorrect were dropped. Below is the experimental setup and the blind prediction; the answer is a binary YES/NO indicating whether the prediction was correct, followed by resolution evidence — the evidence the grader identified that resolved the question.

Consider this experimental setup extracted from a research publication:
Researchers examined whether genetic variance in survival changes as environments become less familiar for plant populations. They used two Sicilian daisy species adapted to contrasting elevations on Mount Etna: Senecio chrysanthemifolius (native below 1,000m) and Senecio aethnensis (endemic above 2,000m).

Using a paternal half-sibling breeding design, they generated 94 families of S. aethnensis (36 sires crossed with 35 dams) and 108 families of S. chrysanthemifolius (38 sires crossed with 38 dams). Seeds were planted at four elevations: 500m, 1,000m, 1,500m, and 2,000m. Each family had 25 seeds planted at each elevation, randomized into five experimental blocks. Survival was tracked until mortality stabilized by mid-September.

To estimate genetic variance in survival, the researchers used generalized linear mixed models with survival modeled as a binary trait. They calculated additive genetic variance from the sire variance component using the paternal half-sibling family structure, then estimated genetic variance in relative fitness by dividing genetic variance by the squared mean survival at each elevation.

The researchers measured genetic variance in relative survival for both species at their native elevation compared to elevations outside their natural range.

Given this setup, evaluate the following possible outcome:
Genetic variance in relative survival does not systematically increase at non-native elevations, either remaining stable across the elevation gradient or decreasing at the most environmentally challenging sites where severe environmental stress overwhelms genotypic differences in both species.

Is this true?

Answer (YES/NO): NO